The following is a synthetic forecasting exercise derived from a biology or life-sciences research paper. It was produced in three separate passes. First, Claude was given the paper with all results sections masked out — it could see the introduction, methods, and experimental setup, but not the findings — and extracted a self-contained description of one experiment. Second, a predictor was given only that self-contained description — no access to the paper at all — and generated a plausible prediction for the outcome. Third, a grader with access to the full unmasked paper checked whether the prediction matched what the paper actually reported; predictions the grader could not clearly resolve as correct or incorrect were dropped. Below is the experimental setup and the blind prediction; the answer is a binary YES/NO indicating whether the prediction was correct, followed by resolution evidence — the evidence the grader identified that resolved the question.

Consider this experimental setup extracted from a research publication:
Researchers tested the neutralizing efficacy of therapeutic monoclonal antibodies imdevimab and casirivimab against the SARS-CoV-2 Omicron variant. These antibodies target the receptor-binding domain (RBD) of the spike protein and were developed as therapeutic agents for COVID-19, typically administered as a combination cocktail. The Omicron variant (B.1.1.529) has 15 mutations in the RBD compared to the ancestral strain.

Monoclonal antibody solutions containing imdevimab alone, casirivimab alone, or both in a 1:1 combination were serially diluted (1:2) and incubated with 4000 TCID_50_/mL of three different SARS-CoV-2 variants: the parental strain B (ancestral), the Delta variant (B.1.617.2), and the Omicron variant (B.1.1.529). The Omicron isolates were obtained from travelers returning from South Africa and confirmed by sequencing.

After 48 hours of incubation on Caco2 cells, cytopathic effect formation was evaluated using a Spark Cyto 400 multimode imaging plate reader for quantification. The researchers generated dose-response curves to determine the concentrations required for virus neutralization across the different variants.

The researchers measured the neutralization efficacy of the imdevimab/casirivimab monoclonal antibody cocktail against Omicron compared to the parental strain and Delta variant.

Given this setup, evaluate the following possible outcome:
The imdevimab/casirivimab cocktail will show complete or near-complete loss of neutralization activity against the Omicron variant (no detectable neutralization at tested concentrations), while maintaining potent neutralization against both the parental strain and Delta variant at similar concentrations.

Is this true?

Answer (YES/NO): YES